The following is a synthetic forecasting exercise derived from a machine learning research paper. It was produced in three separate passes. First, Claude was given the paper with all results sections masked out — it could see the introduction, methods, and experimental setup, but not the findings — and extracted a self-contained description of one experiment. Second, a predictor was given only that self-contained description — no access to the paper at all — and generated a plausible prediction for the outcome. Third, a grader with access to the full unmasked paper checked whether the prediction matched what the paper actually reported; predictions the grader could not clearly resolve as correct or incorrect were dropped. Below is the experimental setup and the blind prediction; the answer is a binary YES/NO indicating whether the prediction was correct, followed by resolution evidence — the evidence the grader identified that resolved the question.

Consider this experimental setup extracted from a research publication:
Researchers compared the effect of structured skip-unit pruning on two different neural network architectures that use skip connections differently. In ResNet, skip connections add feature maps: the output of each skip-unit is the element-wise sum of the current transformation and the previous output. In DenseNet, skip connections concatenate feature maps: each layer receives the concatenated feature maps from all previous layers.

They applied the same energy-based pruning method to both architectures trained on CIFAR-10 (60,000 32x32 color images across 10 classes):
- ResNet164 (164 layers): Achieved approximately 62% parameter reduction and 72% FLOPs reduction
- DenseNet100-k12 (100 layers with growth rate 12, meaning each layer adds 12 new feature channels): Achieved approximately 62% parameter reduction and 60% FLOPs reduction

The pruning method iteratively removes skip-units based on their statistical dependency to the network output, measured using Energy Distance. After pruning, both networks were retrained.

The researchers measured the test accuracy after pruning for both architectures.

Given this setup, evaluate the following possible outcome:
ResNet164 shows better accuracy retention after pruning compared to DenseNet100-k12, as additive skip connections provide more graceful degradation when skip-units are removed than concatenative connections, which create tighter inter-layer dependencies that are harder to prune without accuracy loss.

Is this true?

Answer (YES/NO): YES